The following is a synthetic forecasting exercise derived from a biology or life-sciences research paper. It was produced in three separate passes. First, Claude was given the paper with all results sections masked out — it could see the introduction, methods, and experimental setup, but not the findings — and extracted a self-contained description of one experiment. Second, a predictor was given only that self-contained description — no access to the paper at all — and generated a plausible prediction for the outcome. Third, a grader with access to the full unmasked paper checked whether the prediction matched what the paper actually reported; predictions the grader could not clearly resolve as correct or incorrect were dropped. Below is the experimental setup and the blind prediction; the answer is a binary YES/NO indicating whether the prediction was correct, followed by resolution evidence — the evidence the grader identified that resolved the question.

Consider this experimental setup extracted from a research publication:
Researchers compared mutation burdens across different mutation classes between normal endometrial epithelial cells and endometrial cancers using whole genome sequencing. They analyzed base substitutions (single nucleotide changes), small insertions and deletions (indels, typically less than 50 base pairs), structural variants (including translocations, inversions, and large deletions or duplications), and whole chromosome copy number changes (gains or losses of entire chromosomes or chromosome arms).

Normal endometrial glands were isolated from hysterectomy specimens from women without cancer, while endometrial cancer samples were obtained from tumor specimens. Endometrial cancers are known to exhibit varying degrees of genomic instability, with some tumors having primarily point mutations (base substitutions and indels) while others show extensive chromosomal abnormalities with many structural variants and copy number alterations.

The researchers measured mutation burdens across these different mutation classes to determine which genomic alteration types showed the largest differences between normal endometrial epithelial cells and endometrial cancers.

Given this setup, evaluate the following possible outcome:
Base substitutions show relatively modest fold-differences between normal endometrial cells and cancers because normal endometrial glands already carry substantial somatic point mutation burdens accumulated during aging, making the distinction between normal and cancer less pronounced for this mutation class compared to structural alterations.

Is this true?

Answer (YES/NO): YES